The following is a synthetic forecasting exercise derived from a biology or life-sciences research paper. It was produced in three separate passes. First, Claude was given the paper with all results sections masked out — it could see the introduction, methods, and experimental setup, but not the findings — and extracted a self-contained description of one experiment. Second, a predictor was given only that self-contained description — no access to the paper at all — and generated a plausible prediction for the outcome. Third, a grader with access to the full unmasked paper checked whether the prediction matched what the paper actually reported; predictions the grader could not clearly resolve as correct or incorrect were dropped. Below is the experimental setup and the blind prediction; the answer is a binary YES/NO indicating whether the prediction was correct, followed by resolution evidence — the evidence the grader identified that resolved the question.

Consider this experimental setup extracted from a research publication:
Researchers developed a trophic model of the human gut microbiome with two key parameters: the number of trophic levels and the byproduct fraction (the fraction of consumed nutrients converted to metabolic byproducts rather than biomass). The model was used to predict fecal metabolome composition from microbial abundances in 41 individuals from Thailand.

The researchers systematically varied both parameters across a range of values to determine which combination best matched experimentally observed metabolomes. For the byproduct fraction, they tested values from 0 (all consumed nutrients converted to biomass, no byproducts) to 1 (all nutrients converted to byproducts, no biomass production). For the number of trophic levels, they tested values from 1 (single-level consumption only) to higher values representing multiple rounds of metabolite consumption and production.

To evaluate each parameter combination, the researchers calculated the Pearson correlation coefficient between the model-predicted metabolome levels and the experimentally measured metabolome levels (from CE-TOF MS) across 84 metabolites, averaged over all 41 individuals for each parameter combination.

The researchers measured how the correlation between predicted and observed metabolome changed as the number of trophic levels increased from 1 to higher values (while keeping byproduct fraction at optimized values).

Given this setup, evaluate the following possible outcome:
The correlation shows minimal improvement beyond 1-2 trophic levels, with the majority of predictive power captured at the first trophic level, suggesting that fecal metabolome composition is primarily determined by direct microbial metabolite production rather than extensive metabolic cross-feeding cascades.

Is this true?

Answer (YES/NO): NO